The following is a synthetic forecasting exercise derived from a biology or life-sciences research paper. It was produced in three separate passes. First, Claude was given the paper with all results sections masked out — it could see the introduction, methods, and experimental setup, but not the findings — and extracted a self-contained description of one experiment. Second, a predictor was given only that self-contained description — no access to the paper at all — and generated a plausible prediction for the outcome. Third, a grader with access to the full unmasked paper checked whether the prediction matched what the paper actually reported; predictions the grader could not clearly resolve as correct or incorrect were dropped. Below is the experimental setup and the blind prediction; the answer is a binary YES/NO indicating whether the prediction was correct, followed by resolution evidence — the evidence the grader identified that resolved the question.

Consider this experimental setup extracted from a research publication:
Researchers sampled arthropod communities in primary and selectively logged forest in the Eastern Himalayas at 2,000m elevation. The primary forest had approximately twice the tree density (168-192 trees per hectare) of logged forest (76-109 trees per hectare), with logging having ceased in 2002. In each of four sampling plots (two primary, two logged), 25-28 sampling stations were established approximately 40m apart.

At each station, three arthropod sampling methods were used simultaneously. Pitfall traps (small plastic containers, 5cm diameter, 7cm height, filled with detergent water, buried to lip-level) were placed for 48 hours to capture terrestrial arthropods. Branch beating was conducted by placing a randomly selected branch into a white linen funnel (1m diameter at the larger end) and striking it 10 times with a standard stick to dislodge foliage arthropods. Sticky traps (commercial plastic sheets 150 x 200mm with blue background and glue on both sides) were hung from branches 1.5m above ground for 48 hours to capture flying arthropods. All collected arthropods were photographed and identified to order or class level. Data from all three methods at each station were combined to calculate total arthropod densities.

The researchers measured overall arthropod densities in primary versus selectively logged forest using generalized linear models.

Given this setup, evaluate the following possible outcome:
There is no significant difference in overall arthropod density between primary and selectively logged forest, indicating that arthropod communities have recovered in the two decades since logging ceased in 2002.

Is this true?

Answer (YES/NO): NO